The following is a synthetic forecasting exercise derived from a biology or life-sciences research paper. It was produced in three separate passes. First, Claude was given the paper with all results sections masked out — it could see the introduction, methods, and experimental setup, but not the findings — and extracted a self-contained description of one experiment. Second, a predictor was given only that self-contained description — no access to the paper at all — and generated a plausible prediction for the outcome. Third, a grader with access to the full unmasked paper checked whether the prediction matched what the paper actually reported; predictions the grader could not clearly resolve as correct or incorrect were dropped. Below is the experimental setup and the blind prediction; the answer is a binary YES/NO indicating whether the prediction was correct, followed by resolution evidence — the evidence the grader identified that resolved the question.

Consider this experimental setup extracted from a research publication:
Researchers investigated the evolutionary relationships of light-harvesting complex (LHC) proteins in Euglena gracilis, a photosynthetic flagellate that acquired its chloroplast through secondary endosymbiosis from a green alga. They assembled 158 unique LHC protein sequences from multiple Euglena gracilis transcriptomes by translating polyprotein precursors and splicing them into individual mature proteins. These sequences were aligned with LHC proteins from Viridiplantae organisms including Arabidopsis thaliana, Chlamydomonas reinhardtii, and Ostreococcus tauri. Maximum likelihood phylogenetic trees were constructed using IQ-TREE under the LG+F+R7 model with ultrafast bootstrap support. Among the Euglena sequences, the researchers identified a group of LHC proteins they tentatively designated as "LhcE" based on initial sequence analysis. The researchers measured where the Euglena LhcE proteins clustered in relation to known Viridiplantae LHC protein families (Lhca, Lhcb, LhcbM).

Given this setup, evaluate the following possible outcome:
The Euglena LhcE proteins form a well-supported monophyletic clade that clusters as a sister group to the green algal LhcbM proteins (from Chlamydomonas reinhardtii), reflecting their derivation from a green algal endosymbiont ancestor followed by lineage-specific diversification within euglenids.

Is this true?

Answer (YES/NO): NO